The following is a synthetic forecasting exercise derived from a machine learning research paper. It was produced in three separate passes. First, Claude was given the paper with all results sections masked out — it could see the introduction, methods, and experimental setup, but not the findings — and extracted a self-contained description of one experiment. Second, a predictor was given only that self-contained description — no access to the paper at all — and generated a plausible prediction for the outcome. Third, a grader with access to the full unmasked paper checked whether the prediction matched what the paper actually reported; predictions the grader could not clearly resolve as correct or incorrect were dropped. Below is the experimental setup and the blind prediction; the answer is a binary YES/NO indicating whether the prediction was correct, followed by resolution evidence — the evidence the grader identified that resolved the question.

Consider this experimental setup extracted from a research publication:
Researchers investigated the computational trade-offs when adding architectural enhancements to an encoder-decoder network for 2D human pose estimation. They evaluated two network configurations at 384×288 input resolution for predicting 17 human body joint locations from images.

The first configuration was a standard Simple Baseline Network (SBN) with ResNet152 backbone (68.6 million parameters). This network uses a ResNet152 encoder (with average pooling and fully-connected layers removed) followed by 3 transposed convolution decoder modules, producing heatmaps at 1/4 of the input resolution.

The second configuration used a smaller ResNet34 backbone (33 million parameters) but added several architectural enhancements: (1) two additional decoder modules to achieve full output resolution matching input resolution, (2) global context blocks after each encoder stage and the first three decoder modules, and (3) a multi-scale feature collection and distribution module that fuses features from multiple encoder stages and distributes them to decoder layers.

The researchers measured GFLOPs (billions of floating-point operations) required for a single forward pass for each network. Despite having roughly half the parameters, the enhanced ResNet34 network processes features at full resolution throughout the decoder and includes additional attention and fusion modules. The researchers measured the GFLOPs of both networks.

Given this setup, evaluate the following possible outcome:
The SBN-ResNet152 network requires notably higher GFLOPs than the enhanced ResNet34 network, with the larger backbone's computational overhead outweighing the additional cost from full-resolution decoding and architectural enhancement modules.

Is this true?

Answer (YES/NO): NO